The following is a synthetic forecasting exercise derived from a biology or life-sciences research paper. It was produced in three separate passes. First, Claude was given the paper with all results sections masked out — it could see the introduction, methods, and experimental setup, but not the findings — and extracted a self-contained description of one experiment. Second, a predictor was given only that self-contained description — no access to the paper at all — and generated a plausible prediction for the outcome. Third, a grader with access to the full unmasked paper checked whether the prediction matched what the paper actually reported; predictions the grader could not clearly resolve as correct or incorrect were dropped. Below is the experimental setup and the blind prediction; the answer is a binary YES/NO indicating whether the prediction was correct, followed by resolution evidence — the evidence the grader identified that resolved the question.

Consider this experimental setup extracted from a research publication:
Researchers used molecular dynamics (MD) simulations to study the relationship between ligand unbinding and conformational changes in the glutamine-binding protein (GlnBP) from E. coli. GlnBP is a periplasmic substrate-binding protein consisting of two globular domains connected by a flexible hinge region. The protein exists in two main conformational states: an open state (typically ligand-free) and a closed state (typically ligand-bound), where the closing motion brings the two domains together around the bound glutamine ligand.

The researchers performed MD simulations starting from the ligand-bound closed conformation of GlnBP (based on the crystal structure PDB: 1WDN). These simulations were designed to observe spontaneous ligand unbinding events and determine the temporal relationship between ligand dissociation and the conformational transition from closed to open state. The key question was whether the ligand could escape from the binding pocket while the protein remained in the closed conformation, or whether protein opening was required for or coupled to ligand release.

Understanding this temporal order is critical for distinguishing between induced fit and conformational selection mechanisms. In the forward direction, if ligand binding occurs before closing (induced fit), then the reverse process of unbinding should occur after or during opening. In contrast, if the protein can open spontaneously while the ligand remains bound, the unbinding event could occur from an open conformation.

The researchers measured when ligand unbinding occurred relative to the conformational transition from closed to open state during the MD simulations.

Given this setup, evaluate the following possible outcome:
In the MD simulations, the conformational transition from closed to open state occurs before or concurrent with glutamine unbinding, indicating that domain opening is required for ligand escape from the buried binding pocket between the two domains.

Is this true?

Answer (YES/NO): YES